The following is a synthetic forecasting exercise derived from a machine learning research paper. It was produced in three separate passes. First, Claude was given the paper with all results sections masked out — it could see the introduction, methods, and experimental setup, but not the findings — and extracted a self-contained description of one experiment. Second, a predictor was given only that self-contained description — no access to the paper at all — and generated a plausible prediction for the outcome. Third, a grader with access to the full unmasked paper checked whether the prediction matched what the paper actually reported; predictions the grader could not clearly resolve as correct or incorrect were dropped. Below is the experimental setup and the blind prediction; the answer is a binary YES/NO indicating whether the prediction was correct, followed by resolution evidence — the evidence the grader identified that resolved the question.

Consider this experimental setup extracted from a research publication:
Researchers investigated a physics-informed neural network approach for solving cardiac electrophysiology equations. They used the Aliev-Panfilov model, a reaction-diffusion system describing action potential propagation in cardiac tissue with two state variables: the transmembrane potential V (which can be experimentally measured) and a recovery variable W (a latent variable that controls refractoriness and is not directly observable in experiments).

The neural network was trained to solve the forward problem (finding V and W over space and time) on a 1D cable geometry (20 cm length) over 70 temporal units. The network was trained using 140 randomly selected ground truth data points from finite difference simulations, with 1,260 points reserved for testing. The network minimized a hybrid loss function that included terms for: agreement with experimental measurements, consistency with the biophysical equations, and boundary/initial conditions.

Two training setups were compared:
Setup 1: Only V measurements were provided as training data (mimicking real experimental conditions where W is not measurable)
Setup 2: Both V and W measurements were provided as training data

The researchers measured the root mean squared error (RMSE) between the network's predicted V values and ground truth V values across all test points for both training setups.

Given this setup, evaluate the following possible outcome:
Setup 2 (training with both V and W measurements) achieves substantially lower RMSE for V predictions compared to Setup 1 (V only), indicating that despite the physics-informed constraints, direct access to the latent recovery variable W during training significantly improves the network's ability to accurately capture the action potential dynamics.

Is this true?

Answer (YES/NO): NO